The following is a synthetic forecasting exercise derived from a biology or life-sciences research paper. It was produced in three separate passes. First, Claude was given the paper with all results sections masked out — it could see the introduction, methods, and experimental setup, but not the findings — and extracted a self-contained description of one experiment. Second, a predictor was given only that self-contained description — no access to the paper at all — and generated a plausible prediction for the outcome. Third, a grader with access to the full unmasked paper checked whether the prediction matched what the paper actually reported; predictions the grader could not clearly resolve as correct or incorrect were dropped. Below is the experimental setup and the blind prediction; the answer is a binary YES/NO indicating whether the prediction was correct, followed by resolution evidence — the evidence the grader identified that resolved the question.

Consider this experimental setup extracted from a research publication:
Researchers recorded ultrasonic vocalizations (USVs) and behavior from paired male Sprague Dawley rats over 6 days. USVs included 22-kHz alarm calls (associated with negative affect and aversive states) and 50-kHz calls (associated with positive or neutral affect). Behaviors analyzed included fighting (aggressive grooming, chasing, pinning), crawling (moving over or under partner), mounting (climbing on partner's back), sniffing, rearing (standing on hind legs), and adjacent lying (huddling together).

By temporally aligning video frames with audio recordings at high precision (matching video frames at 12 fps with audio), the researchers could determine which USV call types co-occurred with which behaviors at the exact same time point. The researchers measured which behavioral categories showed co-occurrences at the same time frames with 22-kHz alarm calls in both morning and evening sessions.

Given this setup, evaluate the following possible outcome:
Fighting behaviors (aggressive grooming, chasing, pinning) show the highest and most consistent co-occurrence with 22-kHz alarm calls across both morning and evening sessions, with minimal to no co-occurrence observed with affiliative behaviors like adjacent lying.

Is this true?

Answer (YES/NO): NO